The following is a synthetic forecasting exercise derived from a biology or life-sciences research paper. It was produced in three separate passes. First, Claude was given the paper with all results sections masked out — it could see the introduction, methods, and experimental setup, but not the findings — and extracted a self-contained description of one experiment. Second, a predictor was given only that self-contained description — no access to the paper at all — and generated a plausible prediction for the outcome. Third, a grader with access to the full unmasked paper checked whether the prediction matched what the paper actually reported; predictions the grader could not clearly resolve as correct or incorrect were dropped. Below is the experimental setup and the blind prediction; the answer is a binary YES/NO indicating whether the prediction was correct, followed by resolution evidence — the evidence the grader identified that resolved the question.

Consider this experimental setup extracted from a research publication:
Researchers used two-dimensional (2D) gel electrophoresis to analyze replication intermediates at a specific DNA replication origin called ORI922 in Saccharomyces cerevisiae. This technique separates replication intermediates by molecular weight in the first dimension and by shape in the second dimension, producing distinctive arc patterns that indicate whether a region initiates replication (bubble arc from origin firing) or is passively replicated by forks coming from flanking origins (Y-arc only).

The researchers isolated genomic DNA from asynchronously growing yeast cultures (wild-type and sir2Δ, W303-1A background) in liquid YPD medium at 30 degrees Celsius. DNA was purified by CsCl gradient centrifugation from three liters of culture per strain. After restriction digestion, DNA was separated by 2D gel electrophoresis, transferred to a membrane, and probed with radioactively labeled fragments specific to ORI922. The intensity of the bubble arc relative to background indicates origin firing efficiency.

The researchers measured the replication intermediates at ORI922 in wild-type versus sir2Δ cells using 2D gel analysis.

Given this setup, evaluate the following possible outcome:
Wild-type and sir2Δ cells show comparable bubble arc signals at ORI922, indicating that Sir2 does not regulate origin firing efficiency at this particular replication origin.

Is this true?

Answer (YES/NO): NO